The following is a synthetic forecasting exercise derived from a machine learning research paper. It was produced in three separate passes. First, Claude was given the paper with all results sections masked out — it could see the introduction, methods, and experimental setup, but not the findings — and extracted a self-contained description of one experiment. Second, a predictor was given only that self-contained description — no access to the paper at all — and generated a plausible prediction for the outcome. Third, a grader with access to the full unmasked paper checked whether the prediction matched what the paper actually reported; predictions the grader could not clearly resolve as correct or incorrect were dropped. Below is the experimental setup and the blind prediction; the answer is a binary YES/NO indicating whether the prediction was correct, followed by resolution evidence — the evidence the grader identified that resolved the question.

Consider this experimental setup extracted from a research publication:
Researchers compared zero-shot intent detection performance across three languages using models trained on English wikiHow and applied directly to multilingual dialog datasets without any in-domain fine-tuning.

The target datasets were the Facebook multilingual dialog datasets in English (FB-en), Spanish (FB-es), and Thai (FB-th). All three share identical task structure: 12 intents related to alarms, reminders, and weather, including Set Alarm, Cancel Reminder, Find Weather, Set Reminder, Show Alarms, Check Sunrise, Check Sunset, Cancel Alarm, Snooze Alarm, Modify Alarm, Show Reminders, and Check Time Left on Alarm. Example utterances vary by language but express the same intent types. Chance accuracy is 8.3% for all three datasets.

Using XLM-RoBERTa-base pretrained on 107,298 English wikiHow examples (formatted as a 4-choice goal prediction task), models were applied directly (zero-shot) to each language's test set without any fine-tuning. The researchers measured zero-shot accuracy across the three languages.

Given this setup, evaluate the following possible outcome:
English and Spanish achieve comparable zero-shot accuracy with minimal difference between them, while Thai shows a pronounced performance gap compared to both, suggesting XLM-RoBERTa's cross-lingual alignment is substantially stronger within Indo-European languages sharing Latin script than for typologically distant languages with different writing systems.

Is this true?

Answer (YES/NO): NO